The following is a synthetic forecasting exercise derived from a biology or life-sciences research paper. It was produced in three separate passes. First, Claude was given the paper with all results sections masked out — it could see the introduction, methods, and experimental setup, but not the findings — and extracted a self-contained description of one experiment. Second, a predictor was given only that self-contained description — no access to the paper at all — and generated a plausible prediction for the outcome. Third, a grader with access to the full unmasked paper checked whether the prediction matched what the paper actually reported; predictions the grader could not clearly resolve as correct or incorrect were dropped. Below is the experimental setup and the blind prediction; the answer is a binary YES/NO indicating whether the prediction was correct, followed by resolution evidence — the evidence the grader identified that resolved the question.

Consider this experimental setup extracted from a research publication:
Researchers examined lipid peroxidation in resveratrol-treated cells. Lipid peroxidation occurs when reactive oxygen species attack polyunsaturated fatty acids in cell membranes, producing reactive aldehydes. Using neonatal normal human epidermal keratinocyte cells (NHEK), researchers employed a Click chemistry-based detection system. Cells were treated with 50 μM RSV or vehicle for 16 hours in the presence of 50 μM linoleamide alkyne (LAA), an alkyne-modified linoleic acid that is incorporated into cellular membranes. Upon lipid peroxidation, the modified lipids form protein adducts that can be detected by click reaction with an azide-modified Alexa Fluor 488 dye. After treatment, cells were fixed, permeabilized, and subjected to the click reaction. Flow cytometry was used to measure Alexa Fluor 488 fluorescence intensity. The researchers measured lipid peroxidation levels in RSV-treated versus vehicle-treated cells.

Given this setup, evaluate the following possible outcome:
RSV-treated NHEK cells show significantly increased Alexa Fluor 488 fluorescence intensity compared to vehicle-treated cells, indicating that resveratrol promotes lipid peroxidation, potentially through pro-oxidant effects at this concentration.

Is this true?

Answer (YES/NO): YES